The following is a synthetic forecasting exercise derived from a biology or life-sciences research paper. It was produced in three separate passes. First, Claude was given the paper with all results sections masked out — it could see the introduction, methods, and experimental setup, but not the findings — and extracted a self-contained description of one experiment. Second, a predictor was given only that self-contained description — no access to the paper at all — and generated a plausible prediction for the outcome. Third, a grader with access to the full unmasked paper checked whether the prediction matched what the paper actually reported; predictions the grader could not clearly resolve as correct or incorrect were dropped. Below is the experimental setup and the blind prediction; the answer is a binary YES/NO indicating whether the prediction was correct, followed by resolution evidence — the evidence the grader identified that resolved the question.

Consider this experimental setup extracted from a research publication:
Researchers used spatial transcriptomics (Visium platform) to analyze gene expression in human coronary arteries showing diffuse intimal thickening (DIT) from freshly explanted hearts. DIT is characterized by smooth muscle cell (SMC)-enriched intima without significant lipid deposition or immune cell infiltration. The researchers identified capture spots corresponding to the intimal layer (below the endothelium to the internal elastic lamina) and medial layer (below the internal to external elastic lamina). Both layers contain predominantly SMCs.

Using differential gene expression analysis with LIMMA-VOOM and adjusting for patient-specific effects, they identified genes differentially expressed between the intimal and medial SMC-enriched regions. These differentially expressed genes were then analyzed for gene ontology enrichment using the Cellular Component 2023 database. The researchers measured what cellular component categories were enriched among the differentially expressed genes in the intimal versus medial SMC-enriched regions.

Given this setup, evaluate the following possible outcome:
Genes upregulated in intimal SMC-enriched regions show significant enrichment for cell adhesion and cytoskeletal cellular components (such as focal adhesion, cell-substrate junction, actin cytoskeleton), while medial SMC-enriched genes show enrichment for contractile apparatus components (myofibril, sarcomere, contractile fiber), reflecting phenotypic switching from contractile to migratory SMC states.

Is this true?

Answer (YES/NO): NO